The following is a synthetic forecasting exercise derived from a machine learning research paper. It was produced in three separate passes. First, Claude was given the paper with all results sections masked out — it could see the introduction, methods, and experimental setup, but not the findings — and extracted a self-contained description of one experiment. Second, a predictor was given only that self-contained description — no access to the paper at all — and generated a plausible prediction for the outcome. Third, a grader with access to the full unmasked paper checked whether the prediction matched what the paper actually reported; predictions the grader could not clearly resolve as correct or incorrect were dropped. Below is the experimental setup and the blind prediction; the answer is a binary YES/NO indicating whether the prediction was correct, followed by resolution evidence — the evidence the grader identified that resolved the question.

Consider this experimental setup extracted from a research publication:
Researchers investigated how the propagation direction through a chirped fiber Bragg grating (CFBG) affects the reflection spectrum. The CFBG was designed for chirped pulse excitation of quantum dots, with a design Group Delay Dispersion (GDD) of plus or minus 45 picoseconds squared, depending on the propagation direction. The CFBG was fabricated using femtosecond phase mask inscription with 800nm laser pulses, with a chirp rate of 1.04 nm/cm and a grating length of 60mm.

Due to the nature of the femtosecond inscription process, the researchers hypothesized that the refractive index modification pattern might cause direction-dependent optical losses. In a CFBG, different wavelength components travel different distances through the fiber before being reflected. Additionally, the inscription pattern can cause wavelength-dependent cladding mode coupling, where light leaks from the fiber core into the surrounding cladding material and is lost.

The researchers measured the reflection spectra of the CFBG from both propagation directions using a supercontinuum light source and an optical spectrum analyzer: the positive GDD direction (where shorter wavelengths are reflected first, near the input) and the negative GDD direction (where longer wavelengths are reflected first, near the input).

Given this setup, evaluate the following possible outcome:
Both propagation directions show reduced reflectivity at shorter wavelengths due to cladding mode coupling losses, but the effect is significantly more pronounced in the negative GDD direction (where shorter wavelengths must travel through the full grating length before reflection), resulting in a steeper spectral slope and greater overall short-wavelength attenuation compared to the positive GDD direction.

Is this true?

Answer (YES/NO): NO